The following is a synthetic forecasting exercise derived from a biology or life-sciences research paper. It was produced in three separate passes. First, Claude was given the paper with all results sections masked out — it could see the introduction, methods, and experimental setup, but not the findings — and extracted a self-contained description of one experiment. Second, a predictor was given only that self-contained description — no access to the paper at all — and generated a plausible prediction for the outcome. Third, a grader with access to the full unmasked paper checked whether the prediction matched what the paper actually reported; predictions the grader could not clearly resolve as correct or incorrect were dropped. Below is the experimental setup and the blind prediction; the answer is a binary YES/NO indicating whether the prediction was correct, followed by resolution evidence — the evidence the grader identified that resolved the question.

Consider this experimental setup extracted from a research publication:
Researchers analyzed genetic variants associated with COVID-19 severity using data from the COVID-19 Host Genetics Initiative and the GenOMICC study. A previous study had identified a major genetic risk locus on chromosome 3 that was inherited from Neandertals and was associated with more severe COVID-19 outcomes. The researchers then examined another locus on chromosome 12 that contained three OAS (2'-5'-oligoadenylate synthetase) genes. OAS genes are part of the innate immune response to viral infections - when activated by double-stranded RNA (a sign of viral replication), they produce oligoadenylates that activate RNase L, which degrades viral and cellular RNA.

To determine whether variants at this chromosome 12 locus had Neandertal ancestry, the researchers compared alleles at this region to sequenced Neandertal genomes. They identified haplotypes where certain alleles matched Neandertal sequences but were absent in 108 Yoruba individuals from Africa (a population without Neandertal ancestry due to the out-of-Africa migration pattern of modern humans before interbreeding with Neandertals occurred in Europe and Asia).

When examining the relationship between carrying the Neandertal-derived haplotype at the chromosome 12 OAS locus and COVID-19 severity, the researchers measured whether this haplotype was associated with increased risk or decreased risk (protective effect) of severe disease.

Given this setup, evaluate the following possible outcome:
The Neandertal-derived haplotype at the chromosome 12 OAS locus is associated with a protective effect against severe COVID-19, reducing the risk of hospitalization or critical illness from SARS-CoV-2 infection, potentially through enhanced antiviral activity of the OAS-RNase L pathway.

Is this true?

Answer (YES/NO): YES